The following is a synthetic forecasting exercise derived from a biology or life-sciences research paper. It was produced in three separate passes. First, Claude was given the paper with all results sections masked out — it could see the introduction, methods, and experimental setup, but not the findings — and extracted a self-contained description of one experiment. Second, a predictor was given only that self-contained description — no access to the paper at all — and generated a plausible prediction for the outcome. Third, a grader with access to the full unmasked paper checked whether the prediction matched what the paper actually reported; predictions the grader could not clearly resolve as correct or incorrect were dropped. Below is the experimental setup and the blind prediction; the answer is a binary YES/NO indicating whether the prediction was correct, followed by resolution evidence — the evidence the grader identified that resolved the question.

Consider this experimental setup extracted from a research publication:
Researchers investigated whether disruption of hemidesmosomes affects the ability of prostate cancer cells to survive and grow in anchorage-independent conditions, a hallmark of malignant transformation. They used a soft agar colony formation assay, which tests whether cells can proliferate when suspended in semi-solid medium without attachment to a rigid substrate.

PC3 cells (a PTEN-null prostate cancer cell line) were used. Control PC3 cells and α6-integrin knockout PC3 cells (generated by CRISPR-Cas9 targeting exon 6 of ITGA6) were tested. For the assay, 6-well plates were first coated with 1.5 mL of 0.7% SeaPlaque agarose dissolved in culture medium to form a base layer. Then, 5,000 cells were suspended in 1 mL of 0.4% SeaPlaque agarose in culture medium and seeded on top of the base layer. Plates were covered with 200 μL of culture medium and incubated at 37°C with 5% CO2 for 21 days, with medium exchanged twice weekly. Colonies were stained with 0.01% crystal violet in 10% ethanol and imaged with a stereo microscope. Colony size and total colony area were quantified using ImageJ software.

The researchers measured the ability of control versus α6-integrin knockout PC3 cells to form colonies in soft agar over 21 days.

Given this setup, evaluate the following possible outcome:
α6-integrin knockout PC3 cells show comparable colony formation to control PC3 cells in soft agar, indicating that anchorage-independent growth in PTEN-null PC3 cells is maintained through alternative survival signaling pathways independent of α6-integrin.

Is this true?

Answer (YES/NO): NO